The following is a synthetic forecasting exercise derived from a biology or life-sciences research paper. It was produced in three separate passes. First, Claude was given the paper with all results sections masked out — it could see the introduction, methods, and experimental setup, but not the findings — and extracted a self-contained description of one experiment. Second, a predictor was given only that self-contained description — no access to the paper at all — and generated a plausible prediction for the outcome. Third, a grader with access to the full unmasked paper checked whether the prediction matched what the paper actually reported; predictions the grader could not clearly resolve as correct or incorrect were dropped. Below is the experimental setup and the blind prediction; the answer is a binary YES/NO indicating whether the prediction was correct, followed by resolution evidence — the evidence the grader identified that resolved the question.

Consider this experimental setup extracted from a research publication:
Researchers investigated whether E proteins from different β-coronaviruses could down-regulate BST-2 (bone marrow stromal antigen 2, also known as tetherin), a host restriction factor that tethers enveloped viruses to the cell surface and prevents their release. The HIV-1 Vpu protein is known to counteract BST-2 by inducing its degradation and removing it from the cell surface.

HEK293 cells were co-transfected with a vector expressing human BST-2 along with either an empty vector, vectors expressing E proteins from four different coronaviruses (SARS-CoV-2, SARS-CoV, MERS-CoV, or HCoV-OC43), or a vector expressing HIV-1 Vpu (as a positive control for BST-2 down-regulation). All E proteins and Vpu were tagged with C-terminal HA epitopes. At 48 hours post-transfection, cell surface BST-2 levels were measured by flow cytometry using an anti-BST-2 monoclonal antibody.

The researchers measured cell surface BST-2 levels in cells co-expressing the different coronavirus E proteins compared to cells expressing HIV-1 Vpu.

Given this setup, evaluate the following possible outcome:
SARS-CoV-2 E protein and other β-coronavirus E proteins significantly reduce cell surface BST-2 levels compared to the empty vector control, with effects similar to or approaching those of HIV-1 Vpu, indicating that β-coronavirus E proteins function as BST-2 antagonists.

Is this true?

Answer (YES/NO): NO